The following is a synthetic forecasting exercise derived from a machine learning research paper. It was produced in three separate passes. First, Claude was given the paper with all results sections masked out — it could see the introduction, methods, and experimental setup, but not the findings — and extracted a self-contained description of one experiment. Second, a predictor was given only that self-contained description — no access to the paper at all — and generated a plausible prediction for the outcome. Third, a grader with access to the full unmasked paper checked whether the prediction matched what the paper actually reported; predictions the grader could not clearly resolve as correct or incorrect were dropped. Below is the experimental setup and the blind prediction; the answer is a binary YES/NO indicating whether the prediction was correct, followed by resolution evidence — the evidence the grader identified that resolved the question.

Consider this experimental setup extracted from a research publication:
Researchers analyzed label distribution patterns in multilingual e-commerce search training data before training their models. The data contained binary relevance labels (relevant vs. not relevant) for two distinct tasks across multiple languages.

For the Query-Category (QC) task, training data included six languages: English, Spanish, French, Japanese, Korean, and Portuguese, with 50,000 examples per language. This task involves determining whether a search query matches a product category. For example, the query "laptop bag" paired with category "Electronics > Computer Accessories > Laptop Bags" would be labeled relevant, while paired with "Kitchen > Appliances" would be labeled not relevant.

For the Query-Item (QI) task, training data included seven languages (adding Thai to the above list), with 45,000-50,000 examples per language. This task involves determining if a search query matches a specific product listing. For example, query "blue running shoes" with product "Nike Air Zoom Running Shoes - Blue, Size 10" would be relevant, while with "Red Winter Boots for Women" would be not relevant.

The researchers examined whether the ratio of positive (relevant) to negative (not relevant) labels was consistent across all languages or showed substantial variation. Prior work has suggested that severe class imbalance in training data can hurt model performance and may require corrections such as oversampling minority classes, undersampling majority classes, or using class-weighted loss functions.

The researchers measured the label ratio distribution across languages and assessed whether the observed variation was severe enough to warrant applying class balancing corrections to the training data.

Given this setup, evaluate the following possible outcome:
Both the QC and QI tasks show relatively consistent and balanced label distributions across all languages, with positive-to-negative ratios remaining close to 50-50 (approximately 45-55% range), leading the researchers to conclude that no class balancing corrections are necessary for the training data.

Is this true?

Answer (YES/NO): NO